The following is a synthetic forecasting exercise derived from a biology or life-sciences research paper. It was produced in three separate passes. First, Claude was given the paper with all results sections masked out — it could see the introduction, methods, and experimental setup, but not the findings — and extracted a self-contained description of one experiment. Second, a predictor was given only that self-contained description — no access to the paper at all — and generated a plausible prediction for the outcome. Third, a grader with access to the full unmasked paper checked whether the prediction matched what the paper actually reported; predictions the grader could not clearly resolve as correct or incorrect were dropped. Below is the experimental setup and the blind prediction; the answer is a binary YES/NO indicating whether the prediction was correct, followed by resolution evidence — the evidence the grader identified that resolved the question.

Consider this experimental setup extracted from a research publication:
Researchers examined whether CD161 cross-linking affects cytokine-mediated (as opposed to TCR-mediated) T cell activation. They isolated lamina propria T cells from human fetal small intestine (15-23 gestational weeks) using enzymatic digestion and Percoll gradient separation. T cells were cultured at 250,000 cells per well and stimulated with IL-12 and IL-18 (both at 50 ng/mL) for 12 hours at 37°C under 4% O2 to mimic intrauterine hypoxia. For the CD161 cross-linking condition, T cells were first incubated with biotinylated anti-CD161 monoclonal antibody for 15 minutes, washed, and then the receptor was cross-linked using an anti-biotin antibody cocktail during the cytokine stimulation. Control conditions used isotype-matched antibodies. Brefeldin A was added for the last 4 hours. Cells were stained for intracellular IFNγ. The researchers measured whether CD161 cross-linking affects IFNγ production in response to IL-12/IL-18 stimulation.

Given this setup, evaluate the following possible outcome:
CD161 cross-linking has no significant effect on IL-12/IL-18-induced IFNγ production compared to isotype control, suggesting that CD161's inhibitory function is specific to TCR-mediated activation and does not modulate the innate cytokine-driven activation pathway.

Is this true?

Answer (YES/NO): YES